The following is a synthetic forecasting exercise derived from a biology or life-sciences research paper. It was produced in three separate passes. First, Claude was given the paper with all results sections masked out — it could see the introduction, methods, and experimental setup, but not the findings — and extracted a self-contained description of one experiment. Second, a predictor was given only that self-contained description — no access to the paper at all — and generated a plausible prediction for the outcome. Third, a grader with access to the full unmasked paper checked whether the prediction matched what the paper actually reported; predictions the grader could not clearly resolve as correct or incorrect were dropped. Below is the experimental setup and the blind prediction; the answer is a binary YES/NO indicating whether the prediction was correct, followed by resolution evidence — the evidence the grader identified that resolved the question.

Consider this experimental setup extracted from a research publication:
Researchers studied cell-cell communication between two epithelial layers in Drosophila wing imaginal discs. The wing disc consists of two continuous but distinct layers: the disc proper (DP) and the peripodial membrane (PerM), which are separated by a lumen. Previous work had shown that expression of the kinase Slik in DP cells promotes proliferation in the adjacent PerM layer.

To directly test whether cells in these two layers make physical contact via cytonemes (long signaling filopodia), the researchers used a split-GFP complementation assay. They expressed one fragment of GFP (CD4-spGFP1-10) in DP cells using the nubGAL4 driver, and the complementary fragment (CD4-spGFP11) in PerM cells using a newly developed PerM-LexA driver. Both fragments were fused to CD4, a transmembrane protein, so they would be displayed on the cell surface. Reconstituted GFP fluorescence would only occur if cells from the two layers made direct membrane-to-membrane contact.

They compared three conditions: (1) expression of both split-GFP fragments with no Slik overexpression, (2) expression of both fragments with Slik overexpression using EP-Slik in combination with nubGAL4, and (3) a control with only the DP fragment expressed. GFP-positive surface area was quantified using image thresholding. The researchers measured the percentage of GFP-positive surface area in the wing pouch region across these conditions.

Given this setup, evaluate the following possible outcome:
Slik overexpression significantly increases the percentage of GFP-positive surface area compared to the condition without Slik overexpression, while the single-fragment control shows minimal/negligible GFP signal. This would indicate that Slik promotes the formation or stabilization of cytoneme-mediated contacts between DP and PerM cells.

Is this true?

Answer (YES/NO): YES